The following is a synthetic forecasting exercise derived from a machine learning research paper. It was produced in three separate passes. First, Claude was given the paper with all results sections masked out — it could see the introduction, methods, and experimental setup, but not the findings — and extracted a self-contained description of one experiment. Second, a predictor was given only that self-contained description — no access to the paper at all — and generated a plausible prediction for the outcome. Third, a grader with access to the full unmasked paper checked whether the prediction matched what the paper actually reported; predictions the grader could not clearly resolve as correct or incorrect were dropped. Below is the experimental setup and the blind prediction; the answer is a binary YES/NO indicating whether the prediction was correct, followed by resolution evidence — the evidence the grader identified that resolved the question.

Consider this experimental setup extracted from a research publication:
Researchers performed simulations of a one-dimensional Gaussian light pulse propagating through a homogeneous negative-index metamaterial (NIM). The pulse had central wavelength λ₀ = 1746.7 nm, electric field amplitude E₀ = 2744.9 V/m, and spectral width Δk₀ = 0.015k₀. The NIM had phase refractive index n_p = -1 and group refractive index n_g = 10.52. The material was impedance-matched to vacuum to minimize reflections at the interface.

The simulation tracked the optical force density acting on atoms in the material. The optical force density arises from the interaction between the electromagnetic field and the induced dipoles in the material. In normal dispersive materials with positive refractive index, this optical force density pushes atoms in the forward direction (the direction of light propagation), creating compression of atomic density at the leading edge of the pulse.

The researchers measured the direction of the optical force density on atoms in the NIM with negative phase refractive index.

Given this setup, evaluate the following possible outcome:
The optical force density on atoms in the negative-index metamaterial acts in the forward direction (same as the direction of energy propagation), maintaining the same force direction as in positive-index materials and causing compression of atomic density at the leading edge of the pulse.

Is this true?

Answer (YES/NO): NO